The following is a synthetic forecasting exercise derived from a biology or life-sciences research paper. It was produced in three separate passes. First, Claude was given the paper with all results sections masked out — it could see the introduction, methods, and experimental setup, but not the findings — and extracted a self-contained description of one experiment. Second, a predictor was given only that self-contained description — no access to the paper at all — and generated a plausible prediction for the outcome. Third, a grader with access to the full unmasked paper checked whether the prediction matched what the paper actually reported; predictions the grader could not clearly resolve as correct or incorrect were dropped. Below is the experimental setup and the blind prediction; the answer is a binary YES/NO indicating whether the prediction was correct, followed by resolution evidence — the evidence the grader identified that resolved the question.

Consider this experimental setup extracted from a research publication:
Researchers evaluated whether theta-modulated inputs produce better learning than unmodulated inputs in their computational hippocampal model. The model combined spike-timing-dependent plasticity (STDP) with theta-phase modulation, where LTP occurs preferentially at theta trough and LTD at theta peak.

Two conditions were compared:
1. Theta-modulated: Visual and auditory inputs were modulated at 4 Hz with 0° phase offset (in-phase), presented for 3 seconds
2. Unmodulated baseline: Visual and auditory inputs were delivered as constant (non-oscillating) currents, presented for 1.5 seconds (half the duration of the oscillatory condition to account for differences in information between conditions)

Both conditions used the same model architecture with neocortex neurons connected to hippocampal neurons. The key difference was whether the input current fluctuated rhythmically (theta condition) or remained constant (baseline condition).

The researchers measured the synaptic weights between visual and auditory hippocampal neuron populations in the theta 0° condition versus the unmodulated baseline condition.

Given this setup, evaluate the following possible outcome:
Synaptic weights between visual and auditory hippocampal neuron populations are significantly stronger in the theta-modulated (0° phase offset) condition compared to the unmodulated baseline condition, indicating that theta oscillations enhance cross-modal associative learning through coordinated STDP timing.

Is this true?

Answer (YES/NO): YES